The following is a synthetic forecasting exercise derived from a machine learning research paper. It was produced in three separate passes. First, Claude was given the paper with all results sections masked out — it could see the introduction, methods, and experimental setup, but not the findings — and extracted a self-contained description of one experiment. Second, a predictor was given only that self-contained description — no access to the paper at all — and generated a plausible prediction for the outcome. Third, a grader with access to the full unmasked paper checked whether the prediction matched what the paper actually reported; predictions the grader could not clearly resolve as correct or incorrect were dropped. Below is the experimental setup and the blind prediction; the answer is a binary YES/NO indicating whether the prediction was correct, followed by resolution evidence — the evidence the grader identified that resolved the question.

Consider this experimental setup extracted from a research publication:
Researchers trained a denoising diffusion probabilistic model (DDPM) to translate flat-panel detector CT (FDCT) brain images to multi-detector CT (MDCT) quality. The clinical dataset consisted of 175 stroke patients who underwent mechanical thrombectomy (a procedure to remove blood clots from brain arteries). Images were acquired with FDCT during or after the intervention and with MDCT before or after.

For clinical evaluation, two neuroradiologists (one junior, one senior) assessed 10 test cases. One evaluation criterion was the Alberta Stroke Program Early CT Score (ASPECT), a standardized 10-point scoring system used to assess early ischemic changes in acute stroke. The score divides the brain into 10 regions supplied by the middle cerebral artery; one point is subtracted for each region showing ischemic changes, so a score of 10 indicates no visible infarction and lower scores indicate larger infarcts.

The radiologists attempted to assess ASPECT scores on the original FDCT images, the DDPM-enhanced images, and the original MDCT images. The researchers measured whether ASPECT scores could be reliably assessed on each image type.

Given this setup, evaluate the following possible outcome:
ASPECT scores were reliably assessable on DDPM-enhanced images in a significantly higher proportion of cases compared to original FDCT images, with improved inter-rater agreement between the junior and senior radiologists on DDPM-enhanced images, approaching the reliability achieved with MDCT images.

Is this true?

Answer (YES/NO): NO